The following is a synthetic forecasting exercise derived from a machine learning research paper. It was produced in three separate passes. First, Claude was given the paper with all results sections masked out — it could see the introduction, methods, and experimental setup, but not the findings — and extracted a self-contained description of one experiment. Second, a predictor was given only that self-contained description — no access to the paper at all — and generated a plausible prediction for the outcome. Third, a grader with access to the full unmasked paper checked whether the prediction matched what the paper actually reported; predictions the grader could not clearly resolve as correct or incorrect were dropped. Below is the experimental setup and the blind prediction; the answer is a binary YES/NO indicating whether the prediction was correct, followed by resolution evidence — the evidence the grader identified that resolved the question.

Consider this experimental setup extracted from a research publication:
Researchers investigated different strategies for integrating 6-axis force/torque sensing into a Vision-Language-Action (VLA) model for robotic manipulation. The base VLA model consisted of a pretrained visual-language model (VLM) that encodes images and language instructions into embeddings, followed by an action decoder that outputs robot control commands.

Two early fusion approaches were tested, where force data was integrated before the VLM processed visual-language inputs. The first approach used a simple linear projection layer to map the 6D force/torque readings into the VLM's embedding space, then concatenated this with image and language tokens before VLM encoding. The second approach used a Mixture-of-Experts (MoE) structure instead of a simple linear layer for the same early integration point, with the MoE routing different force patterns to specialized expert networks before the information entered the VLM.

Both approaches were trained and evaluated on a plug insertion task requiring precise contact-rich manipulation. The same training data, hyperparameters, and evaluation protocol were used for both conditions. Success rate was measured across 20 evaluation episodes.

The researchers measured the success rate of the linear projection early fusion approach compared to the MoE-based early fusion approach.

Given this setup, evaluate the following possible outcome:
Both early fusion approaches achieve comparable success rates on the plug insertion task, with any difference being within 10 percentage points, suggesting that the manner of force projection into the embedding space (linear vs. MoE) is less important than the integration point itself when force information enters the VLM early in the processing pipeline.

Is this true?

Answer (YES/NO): NO